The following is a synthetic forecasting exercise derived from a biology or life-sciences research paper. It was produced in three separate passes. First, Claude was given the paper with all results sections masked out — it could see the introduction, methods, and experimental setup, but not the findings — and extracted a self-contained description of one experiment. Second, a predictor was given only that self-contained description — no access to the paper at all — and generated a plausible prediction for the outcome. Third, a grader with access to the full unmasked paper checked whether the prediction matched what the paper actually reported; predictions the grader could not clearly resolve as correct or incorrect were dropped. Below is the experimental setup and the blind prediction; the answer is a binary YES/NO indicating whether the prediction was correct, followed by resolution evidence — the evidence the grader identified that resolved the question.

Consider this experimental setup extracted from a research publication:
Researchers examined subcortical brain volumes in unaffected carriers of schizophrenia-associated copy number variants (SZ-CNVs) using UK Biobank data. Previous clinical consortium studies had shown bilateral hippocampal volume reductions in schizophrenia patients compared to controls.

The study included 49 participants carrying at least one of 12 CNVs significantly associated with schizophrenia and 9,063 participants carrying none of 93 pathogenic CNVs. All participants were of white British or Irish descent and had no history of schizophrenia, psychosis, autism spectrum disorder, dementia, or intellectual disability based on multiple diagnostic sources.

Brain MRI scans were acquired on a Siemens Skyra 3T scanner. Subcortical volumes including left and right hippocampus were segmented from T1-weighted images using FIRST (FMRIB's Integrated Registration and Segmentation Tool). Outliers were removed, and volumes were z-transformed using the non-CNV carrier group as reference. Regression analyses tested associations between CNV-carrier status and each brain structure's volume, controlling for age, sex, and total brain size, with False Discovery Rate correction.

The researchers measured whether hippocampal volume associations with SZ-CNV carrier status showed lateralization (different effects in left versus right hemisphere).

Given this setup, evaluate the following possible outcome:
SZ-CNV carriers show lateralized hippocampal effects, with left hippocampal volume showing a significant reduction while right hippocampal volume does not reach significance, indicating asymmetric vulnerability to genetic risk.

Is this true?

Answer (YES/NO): NO